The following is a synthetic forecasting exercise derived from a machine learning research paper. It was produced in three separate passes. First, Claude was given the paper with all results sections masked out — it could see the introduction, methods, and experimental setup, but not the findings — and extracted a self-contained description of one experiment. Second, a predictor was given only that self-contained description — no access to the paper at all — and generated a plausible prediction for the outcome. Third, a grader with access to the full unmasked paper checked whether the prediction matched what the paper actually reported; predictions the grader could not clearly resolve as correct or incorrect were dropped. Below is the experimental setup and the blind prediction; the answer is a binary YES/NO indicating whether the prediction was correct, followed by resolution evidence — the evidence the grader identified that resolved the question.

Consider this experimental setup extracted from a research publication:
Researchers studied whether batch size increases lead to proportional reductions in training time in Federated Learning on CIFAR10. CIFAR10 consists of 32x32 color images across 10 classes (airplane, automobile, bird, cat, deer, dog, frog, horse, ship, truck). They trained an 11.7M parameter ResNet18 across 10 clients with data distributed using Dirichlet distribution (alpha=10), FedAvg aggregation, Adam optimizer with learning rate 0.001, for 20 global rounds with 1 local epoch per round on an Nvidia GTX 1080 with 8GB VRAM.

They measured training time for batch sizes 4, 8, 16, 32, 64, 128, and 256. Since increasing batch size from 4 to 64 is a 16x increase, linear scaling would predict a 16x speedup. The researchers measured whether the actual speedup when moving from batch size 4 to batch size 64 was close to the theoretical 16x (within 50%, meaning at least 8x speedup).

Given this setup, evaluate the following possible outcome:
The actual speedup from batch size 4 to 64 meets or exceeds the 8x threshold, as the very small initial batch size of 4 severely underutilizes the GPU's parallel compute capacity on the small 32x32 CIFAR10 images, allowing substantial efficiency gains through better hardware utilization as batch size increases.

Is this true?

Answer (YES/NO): NO